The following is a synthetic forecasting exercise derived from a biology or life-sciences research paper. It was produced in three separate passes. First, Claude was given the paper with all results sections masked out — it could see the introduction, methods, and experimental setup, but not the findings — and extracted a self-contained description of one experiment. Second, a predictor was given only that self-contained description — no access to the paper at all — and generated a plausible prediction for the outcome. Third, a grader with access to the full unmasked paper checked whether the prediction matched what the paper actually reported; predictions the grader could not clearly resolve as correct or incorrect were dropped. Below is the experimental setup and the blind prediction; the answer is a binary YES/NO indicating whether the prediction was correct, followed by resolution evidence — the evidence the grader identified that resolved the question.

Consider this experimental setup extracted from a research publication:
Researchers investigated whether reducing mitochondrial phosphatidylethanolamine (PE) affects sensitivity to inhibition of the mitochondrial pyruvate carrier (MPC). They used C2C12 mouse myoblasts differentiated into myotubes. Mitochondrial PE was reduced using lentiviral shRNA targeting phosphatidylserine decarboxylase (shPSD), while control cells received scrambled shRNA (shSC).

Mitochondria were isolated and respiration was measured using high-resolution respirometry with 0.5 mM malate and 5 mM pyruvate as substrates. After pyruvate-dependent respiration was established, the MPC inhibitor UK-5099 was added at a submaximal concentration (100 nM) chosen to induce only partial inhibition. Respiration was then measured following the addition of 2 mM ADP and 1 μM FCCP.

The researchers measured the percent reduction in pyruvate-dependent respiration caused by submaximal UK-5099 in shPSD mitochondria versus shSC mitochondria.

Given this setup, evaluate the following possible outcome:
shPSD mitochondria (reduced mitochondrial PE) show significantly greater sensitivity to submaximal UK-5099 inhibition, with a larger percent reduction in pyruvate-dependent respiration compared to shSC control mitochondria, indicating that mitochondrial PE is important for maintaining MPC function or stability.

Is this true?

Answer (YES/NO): NO